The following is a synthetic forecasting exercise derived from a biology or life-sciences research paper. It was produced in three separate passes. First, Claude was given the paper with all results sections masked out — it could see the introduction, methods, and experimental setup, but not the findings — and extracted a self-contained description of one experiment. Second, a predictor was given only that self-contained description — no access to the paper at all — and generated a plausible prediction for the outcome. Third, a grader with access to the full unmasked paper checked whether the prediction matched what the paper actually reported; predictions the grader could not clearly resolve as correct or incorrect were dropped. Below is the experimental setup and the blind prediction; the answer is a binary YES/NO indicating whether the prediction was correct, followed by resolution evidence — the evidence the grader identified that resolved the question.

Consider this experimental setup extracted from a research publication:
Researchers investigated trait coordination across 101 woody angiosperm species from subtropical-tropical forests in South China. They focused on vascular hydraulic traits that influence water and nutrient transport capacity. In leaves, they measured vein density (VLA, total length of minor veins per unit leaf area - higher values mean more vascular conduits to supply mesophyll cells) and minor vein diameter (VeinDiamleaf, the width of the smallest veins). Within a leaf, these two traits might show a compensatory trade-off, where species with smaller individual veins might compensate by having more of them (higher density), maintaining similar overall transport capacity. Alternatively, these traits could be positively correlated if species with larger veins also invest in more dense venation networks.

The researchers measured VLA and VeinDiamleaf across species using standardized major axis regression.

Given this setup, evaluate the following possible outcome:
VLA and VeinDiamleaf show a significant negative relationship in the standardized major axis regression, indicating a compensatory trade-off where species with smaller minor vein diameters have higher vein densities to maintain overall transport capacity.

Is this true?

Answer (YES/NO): YES